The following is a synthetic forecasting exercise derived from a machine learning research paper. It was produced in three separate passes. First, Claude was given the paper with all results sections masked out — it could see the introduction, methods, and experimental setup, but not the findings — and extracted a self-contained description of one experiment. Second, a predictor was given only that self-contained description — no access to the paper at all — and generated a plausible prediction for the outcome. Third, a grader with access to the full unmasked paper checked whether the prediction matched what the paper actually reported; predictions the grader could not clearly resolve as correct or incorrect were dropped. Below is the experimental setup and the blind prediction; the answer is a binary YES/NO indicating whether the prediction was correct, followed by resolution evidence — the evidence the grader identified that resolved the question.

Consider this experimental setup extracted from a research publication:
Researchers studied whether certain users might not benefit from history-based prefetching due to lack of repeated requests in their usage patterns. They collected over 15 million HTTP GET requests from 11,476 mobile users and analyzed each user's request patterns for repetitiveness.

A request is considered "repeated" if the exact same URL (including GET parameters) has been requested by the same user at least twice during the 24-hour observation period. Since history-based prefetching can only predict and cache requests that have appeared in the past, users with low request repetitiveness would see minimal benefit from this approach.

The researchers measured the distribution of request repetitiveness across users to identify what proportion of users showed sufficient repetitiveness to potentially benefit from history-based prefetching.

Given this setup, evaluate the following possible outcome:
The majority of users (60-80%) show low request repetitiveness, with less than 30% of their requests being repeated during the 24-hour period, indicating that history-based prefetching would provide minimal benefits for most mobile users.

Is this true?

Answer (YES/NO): NO